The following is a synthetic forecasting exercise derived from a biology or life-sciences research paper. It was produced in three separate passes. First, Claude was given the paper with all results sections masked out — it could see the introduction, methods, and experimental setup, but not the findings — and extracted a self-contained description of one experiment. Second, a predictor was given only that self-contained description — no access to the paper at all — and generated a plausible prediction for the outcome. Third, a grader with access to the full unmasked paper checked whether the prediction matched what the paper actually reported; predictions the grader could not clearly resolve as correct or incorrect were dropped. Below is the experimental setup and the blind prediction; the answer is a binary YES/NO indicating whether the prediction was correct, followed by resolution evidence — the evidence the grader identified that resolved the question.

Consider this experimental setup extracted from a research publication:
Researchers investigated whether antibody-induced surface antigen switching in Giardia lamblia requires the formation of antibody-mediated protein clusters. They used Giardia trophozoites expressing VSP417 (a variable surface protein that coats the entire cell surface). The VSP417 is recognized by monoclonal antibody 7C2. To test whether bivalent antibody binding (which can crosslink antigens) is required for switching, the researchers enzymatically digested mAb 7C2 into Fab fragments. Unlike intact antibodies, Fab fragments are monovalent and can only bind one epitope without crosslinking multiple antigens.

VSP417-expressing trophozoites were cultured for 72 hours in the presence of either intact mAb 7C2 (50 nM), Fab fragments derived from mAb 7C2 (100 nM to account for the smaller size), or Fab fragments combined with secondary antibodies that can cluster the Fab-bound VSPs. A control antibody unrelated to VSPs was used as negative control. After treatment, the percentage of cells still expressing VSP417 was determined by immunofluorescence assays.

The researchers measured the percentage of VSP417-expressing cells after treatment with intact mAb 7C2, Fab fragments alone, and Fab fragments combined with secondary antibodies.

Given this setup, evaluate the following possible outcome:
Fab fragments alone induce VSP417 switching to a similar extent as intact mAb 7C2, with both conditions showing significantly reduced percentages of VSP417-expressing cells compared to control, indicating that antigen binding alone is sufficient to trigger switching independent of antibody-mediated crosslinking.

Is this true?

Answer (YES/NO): NO